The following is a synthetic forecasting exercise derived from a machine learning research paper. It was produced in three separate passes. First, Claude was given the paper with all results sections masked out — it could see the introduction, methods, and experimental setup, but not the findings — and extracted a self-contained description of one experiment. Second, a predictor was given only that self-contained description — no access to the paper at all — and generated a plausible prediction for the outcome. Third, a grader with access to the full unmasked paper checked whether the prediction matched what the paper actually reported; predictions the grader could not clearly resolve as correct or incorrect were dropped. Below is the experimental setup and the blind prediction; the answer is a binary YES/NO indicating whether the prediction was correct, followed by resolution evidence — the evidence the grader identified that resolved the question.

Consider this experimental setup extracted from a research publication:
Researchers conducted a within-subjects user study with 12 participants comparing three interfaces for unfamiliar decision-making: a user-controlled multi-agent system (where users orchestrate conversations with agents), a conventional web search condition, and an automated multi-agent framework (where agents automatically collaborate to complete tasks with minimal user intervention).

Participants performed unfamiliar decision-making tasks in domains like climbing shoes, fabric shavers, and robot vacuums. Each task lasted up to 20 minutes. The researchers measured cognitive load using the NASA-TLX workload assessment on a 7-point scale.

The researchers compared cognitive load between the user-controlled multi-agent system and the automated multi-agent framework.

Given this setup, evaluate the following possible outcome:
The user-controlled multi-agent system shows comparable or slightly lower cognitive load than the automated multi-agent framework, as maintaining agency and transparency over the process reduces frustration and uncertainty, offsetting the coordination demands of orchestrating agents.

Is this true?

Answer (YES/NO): NO